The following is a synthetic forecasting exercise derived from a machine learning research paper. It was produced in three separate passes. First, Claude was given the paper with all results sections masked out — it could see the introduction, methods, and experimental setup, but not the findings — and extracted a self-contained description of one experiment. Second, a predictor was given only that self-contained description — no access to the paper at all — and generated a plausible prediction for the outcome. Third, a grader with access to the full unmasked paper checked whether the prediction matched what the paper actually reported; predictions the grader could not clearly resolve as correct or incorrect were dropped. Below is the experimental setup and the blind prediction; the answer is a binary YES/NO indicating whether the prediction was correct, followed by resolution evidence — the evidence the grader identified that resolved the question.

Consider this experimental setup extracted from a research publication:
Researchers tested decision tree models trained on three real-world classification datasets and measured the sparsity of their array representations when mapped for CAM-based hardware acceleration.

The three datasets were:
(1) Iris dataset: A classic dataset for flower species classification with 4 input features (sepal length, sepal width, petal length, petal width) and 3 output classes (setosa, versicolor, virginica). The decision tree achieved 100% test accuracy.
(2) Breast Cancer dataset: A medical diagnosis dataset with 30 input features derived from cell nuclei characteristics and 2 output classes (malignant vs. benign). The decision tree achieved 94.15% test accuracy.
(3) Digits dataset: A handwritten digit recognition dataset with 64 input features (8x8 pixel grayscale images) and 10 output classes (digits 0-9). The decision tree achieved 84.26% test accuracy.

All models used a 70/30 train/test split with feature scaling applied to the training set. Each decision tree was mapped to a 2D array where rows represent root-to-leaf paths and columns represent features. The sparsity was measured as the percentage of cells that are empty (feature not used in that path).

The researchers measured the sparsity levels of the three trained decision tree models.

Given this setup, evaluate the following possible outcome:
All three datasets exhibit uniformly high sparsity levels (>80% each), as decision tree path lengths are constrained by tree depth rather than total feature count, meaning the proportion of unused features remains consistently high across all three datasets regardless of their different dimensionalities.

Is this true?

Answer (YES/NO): YES